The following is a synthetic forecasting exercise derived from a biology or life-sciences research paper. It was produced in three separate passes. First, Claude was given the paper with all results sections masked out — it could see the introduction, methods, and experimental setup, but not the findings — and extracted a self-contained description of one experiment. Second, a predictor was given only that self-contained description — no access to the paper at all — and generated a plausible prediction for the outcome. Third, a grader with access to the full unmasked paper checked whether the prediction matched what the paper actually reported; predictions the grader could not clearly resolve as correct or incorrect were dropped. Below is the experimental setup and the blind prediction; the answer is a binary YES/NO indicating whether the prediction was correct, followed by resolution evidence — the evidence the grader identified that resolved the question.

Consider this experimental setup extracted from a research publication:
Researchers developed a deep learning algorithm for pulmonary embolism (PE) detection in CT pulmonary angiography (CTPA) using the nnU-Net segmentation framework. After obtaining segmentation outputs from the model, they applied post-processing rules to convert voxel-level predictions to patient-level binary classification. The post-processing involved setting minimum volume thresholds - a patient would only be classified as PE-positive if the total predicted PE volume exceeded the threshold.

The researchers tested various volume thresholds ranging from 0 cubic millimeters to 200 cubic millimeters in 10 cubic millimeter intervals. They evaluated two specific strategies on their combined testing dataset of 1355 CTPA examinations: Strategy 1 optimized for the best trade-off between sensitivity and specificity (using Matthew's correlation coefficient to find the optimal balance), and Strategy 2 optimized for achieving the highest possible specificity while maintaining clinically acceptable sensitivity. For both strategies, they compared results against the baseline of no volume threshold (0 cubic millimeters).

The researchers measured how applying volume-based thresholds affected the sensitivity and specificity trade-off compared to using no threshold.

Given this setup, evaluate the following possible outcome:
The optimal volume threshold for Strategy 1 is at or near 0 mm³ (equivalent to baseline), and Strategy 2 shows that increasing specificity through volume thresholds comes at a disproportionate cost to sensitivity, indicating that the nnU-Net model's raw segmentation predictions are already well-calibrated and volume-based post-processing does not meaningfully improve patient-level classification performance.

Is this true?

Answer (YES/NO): NO